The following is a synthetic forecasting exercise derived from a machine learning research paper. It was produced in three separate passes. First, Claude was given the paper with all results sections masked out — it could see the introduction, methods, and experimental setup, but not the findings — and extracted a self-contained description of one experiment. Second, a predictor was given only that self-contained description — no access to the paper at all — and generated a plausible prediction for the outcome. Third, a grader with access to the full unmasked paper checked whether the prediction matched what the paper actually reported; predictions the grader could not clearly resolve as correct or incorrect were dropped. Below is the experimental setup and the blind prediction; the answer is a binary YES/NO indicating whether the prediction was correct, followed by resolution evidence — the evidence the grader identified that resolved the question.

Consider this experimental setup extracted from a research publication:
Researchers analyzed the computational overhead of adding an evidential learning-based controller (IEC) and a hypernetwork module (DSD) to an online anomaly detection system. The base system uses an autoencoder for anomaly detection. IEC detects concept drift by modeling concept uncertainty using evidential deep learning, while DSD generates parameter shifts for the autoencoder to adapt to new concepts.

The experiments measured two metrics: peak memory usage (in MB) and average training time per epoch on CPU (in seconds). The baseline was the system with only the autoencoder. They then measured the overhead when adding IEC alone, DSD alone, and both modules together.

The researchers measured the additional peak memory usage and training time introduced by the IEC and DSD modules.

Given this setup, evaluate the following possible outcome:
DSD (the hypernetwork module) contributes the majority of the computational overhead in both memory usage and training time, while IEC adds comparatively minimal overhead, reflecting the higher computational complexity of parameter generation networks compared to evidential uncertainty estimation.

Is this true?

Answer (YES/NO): NO